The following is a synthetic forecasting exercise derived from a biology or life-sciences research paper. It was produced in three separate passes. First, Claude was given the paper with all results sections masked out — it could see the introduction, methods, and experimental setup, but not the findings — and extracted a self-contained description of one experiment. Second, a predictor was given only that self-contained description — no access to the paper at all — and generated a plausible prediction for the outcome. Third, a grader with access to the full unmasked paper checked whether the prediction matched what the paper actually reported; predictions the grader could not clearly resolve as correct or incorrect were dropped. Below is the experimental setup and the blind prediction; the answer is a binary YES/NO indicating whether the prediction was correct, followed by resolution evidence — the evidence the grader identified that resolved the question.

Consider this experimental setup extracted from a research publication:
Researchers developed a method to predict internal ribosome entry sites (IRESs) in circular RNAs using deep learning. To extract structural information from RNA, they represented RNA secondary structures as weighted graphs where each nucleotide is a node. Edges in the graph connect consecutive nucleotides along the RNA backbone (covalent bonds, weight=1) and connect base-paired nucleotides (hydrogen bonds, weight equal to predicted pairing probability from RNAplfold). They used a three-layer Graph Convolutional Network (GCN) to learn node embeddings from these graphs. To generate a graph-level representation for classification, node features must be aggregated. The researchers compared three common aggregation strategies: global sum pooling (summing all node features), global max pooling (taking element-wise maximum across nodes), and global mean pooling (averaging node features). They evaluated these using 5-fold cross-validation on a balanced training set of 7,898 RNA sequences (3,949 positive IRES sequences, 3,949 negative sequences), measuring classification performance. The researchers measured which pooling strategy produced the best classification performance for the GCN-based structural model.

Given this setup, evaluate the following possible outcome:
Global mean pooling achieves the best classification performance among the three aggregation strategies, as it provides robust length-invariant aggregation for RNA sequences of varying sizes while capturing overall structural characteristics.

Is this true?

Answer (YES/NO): NO